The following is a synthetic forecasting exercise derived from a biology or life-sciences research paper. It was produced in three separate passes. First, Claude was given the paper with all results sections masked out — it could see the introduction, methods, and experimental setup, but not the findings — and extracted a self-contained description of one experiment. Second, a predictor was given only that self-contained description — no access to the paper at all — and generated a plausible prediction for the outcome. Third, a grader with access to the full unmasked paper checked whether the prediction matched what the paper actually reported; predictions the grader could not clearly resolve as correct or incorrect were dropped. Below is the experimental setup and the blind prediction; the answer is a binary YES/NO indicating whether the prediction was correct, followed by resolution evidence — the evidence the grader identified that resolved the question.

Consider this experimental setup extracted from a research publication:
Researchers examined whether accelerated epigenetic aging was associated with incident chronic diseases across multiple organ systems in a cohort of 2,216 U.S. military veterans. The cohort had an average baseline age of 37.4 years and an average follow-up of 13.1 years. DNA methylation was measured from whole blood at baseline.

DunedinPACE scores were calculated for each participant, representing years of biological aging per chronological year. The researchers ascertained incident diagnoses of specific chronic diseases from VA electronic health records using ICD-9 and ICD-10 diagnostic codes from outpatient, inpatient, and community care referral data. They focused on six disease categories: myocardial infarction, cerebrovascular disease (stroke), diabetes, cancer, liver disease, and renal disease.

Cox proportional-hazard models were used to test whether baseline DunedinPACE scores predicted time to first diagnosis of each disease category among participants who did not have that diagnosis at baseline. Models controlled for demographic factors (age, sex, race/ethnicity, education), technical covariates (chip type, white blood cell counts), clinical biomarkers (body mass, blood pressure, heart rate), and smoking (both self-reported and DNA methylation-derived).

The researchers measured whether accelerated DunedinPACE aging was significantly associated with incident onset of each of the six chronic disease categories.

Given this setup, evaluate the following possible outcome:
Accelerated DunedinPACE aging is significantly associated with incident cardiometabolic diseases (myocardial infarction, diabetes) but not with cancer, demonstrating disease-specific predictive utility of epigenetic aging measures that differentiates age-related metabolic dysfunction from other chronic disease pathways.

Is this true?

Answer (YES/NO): NO